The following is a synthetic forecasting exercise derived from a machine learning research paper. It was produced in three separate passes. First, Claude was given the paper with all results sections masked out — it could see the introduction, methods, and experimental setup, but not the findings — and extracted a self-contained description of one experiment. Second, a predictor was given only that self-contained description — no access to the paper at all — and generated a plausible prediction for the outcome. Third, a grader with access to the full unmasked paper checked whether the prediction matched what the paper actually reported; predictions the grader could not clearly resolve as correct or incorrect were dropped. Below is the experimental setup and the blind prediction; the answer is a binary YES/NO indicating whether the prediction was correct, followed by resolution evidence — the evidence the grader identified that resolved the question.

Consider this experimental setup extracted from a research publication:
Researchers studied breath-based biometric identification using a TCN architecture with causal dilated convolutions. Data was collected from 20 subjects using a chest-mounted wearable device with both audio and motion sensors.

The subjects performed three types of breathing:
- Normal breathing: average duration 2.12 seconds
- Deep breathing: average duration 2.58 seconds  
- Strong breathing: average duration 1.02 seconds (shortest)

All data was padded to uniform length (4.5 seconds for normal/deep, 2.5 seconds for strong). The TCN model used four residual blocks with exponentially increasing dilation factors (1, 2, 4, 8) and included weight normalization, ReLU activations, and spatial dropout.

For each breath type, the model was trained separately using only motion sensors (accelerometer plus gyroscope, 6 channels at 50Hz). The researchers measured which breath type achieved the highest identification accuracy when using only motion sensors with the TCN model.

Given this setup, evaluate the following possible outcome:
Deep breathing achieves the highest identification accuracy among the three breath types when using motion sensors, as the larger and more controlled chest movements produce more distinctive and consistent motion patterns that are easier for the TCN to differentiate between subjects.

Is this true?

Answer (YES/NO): NO